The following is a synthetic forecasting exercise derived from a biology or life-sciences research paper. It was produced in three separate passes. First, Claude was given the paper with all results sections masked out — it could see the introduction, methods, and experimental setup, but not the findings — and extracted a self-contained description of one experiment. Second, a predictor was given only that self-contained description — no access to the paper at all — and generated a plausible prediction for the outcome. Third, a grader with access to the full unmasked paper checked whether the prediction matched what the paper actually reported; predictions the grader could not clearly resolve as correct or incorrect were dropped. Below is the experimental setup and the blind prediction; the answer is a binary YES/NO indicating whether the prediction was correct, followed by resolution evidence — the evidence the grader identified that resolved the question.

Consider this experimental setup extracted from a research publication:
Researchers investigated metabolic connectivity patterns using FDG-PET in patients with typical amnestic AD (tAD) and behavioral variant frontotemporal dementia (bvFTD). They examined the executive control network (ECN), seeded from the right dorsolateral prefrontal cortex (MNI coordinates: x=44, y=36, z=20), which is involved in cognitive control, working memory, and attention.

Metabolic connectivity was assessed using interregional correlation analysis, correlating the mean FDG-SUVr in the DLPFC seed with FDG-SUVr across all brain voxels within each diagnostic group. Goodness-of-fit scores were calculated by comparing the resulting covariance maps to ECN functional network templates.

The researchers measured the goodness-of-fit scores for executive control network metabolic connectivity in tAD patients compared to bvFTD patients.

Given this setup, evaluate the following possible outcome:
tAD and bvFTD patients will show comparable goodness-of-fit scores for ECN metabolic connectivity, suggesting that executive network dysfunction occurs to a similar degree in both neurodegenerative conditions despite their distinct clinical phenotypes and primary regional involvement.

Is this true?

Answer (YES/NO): YES